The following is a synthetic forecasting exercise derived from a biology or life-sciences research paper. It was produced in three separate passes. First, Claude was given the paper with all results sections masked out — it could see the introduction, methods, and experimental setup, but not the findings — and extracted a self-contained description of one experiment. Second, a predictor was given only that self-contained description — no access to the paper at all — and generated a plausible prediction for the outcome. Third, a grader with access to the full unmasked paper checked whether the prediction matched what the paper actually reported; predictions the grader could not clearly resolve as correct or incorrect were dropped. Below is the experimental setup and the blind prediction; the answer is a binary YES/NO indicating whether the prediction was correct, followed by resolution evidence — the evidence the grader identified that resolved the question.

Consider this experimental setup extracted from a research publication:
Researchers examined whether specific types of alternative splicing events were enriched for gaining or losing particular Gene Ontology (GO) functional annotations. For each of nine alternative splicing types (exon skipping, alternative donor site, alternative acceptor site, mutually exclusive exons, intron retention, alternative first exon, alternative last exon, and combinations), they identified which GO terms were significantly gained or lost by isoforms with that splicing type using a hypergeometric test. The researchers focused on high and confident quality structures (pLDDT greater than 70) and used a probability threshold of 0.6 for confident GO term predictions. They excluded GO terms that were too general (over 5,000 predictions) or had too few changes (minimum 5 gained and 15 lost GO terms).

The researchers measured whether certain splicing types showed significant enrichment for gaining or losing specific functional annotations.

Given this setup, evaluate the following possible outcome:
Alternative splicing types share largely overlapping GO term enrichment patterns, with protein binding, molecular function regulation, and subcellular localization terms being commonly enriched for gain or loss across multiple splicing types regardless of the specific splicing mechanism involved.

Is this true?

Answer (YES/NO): NO